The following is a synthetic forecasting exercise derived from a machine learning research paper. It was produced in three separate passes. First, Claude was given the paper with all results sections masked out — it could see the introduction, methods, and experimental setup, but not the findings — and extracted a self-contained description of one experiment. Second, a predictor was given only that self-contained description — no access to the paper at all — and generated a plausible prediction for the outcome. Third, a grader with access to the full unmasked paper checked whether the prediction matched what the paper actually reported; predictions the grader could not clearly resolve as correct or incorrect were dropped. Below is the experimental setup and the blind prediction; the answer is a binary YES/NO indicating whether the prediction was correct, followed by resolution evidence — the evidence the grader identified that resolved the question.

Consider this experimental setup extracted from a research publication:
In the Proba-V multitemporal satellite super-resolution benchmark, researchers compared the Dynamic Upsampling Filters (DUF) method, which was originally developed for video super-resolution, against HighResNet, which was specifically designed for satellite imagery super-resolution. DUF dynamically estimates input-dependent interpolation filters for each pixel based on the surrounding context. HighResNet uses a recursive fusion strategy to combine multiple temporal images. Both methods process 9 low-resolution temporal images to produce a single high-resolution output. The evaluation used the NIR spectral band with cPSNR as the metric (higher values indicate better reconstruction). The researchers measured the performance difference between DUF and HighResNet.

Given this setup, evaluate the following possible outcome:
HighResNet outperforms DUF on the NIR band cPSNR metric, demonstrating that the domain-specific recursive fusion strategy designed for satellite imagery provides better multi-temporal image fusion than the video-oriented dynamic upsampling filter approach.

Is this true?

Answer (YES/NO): YES